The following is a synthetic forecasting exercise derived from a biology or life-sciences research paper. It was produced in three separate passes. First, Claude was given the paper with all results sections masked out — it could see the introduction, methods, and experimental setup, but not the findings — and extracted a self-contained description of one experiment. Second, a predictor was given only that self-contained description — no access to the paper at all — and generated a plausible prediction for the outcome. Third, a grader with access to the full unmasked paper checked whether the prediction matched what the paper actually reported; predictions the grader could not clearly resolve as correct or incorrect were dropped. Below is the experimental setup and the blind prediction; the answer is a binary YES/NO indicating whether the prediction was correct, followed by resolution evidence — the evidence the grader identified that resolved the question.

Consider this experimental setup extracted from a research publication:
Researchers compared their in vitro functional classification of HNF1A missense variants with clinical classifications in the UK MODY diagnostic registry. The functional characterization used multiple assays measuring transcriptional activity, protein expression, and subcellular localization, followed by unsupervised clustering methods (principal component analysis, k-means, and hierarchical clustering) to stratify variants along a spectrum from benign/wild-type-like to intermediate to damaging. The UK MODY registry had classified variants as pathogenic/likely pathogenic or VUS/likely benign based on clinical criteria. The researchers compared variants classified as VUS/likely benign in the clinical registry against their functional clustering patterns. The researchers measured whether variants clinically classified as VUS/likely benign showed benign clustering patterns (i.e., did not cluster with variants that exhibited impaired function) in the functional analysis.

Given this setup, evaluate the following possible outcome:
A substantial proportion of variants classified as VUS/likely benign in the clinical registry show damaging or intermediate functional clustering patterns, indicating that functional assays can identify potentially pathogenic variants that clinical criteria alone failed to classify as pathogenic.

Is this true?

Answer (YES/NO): NO